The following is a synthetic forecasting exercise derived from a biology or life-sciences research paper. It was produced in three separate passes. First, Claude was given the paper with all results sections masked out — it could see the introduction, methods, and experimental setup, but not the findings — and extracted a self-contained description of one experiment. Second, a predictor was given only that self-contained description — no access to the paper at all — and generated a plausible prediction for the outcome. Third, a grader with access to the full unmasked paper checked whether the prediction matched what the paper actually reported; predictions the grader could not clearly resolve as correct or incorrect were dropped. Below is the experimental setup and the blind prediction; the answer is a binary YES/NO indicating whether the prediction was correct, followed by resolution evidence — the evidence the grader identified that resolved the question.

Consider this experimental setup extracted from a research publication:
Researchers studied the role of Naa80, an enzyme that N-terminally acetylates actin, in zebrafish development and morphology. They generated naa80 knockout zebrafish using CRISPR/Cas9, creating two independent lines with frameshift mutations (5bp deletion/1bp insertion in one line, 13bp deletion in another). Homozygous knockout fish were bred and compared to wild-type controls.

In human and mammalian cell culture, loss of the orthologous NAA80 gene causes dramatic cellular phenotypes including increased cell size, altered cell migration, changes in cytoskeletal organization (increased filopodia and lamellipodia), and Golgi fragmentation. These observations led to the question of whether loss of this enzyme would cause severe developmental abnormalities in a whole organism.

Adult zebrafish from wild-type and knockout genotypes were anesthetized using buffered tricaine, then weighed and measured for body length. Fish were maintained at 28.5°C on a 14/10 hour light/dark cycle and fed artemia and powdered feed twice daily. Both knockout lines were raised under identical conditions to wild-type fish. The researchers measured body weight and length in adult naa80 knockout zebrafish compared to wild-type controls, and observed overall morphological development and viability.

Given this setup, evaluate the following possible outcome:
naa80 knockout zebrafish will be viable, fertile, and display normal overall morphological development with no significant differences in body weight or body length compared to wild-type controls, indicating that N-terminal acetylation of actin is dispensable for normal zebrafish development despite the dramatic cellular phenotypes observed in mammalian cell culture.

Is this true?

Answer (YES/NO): NO